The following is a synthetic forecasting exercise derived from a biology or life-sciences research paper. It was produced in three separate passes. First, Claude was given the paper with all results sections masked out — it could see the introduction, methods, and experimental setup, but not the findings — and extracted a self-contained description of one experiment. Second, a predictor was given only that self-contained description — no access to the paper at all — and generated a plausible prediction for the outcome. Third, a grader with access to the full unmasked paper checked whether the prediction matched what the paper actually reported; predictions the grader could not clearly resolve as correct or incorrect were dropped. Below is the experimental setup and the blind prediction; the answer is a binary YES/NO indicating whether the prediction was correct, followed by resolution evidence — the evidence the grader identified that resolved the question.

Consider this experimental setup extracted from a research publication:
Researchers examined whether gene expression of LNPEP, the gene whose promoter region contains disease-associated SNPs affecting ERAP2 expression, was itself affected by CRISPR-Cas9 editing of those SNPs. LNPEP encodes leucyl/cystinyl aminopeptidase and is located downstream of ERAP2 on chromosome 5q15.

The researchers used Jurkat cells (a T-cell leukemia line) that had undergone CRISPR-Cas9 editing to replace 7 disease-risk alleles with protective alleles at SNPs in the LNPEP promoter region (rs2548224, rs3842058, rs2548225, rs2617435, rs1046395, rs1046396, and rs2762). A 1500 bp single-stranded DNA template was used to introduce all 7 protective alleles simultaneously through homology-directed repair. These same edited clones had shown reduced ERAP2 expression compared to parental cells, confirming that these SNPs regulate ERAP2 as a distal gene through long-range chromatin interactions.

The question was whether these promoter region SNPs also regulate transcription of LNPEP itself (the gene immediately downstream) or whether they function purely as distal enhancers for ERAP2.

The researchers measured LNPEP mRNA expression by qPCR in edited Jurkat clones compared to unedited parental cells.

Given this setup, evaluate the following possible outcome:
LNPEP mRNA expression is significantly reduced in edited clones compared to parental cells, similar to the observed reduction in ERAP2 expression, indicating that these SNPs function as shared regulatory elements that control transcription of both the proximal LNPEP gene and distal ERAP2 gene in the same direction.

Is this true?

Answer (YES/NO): YES